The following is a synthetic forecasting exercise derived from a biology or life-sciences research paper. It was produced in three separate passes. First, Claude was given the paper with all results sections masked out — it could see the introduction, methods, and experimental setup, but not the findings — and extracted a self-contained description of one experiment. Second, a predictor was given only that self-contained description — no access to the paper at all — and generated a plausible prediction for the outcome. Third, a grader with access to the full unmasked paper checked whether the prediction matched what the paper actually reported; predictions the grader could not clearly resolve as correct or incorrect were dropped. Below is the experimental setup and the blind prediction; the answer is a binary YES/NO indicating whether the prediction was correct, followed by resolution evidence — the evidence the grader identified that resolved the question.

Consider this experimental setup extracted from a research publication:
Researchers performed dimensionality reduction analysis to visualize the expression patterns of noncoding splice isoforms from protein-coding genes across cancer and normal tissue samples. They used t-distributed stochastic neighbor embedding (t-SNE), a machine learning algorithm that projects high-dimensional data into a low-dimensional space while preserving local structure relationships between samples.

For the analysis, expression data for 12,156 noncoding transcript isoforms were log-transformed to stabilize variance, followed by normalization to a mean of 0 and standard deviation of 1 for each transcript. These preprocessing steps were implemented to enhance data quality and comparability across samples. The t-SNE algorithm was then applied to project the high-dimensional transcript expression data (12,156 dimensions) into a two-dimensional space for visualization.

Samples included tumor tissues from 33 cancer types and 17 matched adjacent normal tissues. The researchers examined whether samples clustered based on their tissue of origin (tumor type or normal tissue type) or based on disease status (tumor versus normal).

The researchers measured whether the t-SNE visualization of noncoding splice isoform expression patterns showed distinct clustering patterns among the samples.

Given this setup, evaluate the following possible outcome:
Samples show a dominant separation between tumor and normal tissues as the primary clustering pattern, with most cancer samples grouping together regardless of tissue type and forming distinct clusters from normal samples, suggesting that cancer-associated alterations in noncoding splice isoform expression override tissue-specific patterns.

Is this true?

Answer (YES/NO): NO